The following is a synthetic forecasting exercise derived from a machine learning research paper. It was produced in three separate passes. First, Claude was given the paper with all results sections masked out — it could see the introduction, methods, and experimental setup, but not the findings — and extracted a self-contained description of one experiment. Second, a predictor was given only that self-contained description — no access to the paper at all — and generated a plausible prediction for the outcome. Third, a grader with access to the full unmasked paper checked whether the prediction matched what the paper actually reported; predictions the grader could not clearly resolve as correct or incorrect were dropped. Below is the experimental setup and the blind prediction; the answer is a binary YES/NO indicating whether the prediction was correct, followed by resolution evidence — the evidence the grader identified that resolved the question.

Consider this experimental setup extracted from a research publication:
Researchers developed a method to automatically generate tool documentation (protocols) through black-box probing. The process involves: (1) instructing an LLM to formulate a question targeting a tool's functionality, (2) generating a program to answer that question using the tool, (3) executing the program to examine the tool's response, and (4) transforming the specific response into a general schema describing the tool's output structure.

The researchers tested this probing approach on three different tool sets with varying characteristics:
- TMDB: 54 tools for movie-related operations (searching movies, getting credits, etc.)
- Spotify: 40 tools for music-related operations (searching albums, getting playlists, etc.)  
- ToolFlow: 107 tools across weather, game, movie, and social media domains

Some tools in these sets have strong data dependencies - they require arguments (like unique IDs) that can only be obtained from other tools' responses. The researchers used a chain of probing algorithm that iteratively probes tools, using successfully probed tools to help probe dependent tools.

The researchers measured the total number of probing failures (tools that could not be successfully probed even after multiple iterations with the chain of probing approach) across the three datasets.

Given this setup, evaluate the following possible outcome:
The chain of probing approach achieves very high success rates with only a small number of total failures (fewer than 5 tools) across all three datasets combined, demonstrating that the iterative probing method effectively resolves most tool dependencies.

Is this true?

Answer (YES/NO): NO